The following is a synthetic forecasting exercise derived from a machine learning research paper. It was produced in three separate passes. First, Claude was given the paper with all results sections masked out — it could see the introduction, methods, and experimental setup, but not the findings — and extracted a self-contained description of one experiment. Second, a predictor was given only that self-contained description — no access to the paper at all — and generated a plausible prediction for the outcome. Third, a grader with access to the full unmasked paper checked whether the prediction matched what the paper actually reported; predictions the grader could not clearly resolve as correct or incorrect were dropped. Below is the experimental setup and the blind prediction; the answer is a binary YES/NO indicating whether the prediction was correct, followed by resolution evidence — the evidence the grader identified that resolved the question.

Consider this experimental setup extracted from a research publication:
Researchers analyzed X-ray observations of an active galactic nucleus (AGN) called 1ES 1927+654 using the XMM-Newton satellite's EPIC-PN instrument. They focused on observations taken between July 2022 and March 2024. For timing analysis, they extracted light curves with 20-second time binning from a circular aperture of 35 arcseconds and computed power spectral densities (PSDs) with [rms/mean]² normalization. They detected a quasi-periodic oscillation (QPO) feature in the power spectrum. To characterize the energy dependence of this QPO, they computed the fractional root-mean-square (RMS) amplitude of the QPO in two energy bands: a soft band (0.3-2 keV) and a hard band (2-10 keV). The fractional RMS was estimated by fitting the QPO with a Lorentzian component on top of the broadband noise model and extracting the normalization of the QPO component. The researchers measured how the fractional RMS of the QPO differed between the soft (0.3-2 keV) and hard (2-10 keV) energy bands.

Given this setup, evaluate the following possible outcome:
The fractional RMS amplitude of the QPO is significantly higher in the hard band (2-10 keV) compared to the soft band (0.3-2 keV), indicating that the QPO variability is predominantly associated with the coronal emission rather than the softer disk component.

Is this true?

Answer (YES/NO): YES